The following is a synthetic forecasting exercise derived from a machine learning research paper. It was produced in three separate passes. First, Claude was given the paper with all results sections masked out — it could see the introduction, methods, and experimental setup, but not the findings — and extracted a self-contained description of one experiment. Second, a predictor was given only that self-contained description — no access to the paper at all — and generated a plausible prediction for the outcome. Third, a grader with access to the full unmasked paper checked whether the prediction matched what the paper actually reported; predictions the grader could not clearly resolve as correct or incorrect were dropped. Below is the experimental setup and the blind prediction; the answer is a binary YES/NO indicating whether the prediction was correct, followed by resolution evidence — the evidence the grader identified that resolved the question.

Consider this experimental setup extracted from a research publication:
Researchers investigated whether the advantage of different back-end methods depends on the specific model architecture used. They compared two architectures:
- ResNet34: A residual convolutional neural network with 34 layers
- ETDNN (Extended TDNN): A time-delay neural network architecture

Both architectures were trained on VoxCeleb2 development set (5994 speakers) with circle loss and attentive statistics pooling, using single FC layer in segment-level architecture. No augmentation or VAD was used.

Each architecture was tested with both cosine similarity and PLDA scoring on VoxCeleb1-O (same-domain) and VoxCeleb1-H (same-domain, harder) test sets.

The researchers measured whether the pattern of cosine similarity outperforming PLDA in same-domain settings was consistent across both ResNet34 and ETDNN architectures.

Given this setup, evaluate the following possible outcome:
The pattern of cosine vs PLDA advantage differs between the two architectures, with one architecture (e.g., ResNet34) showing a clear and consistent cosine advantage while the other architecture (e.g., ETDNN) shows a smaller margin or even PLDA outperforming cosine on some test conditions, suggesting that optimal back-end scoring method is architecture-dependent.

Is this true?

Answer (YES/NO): NO